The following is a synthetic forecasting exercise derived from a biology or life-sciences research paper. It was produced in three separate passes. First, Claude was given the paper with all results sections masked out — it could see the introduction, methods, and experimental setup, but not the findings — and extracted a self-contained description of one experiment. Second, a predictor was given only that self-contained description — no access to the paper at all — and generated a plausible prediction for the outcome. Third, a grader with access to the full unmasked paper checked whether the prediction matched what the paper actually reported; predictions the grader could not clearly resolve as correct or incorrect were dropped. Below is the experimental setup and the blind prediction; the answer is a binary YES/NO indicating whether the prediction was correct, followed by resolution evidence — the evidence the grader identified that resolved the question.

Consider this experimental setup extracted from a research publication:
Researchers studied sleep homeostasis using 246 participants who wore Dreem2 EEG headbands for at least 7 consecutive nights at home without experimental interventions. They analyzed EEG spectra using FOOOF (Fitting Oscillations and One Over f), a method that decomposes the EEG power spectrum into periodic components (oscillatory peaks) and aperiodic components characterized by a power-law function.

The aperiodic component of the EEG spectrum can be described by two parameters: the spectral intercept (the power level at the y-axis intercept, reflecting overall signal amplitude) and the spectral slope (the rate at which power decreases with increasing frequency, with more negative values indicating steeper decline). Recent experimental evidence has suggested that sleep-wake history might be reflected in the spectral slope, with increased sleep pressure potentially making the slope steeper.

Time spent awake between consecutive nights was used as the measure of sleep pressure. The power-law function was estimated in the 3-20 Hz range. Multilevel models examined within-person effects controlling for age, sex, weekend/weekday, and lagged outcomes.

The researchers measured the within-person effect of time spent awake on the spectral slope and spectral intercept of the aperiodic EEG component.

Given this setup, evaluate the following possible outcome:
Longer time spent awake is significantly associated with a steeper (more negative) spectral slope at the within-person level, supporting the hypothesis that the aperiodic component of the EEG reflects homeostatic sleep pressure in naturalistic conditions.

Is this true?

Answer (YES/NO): YES